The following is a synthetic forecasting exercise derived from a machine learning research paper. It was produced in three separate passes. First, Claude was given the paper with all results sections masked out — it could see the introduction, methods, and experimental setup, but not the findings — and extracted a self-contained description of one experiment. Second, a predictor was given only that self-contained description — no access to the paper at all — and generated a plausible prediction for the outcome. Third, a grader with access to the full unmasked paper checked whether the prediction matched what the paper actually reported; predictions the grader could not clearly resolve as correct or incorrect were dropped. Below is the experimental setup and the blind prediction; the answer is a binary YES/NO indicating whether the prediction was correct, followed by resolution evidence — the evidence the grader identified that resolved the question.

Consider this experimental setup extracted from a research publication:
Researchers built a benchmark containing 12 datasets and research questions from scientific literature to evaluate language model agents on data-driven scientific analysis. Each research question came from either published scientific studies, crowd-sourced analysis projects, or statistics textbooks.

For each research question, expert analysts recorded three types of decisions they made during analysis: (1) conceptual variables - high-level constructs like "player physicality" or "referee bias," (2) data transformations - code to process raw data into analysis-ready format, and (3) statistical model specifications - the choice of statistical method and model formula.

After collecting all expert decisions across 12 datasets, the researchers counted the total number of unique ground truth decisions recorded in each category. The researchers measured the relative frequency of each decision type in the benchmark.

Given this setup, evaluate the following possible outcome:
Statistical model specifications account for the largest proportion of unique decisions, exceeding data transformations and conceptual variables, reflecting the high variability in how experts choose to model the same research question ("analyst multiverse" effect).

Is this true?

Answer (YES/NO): NO